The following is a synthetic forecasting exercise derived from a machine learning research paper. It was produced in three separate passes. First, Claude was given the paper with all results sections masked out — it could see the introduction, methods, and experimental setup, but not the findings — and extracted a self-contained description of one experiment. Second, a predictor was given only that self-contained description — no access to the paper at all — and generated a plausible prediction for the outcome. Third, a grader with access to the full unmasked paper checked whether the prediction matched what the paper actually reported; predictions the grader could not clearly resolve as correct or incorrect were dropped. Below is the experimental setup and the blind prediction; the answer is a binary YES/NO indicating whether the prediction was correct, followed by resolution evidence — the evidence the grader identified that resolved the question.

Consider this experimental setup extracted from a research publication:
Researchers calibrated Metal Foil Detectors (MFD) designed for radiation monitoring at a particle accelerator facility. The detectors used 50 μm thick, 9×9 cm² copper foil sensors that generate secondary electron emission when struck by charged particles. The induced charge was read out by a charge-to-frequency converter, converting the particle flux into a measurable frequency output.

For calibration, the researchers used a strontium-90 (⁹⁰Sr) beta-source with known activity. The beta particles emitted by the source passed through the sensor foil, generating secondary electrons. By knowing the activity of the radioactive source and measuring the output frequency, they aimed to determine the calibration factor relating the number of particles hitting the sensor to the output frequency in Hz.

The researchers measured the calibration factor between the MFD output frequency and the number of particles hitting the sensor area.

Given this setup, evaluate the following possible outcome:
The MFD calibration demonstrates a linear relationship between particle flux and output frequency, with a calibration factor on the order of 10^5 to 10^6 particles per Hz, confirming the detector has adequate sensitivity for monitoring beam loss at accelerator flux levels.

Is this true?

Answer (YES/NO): NO